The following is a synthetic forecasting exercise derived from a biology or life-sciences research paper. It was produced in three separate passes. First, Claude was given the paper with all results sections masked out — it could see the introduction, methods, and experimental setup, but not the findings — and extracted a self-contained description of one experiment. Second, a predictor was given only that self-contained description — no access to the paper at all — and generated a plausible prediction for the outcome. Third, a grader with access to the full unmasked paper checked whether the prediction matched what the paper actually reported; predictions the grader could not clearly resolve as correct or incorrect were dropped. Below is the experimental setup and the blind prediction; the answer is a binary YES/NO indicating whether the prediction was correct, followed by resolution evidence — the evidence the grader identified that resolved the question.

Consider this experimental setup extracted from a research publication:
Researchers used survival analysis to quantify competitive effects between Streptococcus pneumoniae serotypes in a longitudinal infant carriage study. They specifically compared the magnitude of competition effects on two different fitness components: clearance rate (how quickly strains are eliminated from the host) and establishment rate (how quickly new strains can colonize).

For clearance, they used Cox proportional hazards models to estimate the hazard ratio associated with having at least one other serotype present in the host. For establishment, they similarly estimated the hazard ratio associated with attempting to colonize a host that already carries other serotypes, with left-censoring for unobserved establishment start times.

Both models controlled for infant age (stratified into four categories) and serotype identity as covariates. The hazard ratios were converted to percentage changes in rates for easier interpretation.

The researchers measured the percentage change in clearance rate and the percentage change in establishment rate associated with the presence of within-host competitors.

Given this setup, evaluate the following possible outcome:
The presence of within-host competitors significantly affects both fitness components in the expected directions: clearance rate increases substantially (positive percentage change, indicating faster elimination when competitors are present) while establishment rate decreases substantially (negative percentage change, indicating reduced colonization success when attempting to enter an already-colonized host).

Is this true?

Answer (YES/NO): YES